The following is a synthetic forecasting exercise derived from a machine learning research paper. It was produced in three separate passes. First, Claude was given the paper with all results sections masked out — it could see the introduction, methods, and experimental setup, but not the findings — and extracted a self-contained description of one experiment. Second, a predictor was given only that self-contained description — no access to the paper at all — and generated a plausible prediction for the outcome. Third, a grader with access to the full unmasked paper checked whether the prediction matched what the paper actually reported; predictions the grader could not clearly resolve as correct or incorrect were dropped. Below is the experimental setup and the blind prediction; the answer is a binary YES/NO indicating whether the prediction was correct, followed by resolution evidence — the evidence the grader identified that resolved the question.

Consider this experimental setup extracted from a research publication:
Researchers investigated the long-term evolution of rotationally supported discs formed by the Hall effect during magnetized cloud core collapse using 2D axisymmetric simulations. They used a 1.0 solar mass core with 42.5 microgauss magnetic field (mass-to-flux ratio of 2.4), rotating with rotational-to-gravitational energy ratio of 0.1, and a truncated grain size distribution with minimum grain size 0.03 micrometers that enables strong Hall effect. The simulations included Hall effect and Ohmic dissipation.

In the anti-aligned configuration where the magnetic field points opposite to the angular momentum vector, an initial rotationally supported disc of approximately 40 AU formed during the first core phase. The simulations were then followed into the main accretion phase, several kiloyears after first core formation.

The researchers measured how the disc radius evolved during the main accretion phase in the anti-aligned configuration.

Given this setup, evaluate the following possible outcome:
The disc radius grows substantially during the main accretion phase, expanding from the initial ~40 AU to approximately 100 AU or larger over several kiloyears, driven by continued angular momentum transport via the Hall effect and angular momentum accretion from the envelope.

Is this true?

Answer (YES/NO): NO